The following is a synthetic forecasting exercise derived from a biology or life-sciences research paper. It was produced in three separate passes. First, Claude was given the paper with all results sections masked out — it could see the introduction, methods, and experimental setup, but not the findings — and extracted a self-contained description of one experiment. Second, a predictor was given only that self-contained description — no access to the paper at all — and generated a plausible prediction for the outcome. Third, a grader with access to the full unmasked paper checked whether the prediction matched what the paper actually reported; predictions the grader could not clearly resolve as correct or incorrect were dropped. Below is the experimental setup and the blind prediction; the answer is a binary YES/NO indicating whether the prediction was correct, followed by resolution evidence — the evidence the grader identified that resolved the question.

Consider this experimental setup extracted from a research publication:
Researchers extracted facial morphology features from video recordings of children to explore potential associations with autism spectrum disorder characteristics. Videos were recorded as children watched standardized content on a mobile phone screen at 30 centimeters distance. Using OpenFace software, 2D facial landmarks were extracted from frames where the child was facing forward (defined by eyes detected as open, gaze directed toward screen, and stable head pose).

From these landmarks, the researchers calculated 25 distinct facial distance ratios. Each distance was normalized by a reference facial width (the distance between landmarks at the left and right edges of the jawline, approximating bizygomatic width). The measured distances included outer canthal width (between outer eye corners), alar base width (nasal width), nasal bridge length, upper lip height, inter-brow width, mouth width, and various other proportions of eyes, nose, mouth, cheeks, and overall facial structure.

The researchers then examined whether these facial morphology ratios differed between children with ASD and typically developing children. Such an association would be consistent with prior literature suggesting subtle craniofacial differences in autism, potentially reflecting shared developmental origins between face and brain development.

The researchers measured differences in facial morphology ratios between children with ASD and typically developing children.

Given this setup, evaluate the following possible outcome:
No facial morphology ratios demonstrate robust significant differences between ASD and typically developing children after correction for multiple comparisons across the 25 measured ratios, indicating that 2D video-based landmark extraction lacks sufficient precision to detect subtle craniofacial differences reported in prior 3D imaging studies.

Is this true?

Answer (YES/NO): NO